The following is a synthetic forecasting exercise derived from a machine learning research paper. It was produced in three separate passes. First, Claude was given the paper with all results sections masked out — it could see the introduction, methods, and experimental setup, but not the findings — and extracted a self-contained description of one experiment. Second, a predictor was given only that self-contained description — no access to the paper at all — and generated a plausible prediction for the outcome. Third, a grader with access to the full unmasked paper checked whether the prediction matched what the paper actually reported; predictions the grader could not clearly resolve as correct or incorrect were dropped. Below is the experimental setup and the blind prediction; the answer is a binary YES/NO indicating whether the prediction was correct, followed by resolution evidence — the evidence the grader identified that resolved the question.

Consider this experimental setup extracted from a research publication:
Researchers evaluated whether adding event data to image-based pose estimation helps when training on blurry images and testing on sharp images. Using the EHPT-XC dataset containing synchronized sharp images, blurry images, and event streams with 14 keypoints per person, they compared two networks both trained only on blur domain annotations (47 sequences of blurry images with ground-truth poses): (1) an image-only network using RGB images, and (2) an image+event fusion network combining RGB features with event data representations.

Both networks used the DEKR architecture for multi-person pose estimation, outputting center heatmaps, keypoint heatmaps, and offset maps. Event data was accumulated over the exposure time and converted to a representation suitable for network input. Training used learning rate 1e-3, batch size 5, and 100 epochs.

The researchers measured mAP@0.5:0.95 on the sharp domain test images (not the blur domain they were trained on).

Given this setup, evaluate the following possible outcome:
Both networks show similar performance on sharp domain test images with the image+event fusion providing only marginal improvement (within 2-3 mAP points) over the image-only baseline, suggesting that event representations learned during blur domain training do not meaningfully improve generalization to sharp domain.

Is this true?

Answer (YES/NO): NO